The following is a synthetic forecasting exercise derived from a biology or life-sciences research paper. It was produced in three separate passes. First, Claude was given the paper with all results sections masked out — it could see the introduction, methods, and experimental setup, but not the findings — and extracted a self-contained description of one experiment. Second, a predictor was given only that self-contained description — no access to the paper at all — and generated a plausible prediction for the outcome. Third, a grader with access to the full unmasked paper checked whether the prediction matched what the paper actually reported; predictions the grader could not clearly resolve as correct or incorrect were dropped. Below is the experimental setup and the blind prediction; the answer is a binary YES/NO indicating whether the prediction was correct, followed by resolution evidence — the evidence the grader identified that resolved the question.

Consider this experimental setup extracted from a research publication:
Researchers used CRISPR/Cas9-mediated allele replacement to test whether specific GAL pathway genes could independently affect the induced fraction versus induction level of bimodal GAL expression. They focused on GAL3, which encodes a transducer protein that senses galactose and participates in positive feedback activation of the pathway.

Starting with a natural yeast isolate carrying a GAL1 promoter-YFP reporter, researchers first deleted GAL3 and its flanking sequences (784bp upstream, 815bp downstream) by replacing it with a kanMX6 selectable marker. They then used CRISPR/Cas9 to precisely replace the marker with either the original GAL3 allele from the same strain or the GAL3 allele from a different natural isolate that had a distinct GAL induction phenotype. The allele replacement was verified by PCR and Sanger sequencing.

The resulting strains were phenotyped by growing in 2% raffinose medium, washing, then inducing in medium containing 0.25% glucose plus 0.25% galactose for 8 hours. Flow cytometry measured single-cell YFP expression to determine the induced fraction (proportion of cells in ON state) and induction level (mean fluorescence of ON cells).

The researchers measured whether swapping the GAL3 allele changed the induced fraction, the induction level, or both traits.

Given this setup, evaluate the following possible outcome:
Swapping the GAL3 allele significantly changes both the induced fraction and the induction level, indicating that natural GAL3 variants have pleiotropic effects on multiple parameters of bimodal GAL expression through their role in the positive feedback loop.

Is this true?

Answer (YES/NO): NO